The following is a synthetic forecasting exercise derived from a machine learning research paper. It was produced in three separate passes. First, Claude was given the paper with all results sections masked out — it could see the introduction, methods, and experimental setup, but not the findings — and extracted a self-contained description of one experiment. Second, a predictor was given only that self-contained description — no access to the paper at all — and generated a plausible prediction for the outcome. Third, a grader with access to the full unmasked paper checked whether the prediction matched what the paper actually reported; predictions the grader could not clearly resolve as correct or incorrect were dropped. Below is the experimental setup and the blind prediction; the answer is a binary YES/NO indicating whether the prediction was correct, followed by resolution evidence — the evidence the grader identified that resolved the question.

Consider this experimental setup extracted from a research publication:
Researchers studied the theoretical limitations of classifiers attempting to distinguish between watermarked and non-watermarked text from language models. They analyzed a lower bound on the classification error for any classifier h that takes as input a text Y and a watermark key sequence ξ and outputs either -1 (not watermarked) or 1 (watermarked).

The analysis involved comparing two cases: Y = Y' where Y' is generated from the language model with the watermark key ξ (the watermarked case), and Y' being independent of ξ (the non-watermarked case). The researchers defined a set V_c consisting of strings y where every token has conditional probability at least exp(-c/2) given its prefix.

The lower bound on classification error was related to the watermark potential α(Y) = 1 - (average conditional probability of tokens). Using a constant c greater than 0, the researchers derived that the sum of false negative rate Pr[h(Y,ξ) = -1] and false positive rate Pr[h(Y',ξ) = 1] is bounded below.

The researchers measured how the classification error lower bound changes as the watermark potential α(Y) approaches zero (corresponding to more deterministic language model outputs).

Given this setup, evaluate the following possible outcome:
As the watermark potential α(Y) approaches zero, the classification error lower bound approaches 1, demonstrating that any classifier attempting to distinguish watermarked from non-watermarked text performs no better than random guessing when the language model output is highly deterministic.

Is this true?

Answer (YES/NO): YES